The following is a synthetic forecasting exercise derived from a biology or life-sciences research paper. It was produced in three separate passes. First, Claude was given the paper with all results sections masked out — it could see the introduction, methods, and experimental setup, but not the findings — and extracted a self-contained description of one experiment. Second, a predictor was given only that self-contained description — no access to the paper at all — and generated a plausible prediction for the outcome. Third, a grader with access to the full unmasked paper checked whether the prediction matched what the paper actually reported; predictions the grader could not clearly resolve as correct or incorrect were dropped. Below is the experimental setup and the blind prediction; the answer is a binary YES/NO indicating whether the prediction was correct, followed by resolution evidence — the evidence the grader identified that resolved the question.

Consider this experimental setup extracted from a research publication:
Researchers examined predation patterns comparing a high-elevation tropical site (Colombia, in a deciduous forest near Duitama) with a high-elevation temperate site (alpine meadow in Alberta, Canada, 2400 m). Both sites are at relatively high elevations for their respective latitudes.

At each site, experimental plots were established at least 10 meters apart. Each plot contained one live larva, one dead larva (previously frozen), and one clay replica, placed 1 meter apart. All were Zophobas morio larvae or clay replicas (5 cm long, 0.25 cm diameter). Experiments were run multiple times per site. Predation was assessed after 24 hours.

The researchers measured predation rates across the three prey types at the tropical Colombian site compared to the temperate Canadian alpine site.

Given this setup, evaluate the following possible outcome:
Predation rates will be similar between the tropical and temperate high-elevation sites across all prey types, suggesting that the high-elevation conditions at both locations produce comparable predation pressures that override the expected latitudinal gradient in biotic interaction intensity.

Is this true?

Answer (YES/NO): NO